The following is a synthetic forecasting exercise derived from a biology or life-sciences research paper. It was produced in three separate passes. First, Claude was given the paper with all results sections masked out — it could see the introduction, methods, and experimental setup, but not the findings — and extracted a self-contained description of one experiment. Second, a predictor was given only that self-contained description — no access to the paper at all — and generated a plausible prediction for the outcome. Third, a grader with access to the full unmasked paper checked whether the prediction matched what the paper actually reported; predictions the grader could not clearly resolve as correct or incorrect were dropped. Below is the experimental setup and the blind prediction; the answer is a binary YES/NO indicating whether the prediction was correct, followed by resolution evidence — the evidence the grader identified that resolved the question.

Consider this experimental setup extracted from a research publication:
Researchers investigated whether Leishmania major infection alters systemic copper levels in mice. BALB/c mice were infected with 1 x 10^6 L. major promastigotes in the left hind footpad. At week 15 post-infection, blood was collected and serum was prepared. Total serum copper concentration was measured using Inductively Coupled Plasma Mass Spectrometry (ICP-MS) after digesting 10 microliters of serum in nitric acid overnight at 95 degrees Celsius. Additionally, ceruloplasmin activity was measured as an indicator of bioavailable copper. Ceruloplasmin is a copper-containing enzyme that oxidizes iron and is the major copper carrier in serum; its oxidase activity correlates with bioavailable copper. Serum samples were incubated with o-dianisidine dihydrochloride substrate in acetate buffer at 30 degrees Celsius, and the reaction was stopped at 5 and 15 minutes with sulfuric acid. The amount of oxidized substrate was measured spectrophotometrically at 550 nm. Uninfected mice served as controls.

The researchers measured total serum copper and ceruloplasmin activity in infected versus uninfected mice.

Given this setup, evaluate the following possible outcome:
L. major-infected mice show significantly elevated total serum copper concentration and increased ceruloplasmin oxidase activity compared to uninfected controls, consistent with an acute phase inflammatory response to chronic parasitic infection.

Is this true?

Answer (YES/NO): YES